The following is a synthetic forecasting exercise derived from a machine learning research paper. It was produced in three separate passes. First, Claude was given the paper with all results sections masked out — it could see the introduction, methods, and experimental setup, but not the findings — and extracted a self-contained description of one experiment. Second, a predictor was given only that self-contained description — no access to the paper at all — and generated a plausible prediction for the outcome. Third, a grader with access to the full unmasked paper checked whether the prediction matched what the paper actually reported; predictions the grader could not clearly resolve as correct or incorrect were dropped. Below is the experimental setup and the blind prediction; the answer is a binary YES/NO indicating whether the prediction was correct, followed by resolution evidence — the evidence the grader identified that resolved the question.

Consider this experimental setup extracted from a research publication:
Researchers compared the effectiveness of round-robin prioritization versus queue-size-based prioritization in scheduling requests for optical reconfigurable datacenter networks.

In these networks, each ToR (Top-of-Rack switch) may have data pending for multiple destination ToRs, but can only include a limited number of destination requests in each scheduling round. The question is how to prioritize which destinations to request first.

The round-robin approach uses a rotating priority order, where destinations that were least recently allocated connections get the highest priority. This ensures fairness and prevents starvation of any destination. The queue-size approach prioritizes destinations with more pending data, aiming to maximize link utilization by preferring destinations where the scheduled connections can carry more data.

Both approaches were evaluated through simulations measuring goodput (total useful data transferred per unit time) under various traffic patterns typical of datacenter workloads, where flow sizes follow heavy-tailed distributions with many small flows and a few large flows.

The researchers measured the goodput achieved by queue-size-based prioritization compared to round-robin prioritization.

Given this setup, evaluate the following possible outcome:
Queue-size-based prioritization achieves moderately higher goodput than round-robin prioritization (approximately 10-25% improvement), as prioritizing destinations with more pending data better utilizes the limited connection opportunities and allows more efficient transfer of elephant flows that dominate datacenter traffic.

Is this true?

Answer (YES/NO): NO